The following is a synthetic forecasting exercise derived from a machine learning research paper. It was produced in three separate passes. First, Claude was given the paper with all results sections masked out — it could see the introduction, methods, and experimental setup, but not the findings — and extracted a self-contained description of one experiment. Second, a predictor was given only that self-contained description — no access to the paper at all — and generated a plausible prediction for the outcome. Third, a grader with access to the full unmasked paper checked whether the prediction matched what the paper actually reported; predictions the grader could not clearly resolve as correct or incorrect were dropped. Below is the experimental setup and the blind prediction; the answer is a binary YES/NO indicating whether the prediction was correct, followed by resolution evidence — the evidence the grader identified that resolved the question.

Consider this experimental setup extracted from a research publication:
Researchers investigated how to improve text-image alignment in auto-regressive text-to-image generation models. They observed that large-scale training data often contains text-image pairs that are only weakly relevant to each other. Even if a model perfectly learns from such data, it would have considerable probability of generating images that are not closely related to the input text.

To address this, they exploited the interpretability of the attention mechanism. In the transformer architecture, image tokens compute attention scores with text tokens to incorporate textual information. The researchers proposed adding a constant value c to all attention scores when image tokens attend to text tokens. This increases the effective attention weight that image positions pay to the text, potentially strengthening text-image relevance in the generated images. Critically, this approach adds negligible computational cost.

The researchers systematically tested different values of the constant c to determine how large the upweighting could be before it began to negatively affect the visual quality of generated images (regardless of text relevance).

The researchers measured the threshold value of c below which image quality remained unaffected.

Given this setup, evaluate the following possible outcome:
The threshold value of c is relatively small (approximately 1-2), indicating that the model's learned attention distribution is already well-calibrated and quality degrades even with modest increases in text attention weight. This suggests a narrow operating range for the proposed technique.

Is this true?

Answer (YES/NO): NO